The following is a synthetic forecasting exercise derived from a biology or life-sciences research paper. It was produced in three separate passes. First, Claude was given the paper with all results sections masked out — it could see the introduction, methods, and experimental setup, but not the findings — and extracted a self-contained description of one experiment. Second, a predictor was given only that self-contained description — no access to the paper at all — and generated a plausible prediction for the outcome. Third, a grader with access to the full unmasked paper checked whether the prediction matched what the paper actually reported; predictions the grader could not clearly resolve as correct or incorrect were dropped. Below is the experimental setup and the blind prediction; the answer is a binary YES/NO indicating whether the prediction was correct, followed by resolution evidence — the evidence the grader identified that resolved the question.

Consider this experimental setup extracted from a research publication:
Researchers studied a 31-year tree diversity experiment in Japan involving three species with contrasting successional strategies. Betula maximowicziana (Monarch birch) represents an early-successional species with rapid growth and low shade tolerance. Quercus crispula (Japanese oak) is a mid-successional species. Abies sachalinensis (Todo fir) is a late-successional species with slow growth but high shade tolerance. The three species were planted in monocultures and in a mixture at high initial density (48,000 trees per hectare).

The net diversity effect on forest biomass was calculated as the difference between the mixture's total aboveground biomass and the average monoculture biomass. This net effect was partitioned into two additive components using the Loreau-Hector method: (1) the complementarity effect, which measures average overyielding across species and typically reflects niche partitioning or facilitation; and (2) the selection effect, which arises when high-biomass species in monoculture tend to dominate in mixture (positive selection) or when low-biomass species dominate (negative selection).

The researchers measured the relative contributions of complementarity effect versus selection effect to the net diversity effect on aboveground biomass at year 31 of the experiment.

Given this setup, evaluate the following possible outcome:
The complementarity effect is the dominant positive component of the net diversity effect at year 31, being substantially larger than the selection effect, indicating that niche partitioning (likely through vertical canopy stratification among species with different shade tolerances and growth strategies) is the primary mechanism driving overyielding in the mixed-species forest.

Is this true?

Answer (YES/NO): YES